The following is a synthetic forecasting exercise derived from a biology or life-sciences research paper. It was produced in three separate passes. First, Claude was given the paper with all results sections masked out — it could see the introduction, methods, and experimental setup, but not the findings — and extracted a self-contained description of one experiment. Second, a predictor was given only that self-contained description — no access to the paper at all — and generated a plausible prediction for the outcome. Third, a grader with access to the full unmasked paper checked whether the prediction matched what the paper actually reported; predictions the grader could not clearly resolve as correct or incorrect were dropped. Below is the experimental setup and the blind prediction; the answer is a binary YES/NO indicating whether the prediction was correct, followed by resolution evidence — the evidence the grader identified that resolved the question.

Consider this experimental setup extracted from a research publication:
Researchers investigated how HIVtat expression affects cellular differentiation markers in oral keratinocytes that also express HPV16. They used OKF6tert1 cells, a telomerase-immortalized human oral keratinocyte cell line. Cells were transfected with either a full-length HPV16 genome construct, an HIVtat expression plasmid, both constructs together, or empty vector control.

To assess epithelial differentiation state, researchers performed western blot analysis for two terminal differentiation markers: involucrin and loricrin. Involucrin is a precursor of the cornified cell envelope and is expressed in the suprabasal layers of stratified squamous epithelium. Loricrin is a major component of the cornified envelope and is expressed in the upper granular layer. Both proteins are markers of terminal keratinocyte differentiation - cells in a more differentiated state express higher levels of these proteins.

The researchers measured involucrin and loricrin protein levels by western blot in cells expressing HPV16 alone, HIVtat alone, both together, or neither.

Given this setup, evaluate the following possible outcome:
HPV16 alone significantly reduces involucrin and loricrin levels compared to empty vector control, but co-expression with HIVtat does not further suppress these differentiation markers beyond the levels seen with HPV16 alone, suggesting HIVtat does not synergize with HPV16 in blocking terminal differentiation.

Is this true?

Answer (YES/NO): NO